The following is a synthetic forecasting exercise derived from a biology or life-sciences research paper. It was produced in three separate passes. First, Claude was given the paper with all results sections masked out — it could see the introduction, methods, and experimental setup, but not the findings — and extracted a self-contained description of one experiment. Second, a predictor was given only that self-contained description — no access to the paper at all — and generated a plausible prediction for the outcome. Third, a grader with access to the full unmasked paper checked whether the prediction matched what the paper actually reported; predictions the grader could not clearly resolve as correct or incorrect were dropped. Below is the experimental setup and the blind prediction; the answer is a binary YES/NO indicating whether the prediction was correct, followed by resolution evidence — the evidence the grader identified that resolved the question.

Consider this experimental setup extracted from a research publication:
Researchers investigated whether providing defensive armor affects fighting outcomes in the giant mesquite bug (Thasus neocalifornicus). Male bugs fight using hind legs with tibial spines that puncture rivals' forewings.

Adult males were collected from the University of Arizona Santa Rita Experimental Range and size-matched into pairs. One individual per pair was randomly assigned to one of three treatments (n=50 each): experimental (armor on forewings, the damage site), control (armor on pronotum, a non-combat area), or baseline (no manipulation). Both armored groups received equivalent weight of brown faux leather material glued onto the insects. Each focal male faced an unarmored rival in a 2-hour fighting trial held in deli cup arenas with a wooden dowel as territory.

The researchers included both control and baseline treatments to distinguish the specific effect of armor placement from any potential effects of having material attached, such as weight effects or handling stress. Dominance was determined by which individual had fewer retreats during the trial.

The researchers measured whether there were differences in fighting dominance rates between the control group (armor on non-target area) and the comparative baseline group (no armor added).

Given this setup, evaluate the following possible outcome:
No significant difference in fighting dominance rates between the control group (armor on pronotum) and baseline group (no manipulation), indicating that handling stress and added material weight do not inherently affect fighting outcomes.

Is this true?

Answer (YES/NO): YES